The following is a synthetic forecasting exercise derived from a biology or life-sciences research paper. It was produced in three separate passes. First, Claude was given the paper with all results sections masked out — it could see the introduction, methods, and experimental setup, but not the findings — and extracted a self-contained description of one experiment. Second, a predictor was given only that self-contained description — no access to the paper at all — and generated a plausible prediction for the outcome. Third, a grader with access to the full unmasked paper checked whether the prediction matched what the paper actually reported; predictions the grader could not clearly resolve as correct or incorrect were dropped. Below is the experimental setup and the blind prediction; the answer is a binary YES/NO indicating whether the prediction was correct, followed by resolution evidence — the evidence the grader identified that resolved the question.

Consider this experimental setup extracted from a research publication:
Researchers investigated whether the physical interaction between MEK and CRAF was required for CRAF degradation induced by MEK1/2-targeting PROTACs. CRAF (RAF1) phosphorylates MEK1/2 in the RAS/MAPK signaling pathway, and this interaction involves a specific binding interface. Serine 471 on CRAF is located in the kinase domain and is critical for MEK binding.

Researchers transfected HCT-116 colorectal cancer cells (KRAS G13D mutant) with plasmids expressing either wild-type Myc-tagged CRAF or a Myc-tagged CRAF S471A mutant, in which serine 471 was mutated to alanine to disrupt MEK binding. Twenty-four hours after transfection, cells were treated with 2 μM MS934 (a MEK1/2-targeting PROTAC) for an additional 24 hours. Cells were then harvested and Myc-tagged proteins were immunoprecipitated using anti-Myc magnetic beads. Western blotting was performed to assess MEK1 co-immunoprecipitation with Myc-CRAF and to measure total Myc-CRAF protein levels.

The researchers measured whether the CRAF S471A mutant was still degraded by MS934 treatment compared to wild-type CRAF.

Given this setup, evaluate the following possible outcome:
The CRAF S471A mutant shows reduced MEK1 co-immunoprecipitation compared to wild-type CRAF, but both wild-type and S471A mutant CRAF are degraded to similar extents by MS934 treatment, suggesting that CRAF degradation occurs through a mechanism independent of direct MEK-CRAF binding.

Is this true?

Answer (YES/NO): NO